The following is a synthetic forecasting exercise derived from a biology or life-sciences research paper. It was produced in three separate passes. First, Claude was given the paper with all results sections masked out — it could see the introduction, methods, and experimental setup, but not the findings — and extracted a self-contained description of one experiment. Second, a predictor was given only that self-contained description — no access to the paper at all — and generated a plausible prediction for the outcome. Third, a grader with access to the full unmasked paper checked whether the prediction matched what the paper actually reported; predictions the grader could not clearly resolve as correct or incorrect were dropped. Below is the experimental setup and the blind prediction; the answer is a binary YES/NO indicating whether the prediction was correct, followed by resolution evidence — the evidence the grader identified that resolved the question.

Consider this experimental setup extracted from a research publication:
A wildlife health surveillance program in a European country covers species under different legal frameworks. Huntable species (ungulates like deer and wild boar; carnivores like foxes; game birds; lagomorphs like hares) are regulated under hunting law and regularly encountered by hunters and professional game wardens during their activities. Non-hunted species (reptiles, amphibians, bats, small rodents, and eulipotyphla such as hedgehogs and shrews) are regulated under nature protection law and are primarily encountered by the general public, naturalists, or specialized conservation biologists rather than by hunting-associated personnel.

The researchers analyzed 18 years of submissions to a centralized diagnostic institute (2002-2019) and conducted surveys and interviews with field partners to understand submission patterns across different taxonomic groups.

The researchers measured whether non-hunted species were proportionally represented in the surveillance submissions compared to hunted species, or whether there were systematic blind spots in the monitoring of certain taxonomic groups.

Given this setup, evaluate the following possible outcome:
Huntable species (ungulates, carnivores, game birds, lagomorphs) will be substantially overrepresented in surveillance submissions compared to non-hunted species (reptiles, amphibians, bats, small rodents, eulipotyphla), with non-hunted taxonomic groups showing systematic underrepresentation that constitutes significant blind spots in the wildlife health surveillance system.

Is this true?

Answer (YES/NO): YES